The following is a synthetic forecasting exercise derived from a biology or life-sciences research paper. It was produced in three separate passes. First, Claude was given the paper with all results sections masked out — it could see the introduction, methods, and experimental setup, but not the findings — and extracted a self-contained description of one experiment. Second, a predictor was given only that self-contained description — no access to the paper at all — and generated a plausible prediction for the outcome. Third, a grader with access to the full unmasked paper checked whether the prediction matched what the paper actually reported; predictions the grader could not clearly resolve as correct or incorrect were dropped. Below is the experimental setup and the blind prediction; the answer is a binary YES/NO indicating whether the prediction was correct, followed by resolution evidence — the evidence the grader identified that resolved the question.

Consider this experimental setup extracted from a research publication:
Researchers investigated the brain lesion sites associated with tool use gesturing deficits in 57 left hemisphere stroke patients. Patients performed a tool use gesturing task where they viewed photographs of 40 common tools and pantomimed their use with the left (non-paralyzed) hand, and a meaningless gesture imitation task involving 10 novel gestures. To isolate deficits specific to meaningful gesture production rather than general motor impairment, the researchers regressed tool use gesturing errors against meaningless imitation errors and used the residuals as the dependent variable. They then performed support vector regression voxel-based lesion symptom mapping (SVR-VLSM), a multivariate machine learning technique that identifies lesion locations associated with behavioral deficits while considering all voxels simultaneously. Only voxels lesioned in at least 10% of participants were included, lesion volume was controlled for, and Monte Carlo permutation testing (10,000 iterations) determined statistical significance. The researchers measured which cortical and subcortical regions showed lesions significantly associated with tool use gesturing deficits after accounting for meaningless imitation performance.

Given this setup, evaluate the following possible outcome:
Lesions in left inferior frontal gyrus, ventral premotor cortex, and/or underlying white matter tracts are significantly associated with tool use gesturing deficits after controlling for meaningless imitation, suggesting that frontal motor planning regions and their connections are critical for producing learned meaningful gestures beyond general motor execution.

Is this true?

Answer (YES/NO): YES